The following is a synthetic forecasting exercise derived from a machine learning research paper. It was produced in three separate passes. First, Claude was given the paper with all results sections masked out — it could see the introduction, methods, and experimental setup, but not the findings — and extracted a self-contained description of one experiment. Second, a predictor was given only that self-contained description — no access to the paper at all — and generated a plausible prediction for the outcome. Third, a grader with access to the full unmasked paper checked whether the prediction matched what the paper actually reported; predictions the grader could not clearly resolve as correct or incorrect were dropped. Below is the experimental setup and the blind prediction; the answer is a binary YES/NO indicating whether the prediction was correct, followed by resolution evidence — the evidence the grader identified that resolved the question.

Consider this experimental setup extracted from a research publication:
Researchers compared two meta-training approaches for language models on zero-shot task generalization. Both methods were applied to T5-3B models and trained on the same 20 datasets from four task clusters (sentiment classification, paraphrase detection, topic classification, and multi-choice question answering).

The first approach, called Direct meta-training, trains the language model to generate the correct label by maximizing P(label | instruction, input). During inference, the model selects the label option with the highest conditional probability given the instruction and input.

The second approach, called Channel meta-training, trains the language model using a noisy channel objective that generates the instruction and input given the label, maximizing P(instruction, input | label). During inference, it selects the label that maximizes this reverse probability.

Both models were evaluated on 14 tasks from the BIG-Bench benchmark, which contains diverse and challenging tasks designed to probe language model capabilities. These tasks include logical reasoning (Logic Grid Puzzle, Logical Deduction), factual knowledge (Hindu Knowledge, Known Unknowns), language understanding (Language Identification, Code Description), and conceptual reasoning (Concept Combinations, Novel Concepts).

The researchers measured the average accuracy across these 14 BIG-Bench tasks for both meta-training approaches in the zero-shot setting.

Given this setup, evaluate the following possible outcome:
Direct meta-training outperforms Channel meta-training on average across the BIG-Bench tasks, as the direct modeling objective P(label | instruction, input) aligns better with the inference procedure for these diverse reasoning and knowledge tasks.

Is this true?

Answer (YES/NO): YES